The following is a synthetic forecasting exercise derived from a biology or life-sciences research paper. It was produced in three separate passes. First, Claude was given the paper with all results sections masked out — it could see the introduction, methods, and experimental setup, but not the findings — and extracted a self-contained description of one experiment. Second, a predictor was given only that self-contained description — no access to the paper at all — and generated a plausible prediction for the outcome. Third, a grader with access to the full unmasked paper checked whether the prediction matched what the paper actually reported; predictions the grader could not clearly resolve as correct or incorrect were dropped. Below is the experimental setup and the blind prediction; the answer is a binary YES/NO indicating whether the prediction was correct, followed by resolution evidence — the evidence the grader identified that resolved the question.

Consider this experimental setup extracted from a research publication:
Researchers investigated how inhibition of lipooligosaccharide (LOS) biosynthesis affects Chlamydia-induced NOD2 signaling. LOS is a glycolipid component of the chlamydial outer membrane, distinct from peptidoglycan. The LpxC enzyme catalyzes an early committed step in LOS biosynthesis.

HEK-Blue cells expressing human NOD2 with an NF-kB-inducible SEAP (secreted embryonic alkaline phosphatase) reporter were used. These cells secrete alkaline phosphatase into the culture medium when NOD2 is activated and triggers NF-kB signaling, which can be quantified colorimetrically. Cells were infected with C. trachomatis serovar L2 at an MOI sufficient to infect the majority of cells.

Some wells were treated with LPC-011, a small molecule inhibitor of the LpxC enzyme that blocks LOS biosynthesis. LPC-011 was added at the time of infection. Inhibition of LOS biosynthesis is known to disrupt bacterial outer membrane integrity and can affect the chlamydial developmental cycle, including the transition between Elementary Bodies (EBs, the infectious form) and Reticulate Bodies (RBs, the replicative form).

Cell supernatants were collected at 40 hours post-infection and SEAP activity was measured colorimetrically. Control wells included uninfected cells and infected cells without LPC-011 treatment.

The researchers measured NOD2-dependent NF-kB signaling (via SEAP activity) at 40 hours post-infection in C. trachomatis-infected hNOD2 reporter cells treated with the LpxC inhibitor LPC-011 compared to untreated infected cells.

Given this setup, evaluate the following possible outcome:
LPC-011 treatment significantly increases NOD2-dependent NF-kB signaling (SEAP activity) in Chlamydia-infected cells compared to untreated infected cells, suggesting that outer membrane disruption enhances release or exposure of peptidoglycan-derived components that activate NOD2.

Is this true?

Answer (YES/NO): YES